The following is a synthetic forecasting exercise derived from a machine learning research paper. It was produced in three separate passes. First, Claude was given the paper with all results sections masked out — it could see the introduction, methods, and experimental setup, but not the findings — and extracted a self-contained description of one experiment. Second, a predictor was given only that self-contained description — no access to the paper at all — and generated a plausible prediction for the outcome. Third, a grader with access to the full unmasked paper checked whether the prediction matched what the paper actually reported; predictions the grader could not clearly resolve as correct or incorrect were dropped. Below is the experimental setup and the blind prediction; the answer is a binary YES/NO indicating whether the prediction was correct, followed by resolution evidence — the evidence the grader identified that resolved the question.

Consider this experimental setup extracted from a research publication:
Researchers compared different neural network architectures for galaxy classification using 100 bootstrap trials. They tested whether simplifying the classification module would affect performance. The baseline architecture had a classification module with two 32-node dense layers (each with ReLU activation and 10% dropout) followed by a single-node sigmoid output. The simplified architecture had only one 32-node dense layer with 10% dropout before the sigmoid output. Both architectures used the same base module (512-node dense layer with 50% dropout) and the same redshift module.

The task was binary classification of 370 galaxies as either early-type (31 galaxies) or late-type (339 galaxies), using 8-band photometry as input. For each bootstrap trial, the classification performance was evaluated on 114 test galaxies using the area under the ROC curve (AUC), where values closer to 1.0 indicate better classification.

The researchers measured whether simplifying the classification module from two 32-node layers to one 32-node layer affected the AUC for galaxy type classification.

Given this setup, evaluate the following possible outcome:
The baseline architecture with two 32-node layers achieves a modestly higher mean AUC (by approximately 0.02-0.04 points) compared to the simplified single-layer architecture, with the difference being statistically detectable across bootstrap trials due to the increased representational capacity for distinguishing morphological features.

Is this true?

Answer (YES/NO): NO